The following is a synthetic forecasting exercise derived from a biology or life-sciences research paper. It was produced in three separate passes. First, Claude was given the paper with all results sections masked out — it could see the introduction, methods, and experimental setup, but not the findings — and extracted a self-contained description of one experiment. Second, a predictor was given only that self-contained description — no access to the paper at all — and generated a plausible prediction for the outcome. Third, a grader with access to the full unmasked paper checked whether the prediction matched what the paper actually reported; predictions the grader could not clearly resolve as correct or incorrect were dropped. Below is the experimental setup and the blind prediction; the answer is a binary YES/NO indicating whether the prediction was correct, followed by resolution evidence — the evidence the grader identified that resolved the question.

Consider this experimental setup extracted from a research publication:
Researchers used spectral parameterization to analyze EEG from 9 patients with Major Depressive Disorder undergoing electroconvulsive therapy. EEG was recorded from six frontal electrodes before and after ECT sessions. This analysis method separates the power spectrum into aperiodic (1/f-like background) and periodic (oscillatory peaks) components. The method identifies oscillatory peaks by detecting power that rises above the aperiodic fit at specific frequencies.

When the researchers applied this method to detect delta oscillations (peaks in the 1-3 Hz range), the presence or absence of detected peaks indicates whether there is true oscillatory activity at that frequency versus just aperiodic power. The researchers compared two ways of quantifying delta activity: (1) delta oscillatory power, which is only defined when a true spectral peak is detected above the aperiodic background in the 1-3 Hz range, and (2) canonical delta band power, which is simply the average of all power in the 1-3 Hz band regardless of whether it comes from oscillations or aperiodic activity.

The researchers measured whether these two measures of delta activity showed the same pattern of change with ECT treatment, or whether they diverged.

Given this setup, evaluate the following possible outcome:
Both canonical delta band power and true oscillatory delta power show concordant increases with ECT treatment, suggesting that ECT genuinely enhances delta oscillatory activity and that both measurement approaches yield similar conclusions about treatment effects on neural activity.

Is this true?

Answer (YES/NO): NO